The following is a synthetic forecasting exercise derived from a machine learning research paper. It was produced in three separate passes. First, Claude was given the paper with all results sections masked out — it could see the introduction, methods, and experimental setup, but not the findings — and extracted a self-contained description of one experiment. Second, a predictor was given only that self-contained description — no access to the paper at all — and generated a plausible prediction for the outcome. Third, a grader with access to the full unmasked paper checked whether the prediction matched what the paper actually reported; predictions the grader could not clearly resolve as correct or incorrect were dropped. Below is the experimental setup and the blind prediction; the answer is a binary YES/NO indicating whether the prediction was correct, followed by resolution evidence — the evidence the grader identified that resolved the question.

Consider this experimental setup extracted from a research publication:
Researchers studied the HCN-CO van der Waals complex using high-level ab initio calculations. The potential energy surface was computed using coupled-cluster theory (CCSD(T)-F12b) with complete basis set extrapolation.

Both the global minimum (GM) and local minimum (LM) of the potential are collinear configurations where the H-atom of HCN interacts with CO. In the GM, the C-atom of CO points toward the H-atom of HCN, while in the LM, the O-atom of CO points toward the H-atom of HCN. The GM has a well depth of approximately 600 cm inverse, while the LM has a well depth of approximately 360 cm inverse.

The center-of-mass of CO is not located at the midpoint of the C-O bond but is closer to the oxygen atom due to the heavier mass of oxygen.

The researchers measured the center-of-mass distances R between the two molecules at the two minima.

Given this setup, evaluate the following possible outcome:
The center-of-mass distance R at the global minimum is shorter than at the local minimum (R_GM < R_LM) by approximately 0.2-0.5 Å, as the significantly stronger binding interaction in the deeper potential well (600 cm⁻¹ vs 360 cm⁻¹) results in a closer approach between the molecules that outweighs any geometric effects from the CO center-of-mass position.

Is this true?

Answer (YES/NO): NO